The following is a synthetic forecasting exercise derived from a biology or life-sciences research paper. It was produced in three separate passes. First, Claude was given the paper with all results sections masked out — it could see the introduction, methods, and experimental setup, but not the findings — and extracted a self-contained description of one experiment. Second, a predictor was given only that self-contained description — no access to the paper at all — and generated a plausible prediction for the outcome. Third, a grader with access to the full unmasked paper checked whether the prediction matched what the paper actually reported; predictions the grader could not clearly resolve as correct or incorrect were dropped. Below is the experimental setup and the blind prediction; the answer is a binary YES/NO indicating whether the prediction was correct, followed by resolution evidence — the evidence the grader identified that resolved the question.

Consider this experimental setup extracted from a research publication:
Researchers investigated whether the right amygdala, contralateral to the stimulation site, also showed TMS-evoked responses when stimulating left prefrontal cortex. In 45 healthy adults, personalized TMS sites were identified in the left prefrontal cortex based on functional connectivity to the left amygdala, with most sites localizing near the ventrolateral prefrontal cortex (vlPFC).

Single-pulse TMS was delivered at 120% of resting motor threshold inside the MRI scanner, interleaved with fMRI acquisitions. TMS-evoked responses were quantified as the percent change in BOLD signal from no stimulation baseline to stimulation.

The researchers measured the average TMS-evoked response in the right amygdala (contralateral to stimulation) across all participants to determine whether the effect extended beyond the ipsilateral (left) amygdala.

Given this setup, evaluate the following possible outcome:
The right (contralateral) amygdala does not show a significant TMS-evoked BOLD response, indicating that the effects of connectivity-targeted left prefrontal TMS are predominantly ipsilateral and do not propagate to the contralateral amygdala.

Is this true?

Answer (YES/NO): NO